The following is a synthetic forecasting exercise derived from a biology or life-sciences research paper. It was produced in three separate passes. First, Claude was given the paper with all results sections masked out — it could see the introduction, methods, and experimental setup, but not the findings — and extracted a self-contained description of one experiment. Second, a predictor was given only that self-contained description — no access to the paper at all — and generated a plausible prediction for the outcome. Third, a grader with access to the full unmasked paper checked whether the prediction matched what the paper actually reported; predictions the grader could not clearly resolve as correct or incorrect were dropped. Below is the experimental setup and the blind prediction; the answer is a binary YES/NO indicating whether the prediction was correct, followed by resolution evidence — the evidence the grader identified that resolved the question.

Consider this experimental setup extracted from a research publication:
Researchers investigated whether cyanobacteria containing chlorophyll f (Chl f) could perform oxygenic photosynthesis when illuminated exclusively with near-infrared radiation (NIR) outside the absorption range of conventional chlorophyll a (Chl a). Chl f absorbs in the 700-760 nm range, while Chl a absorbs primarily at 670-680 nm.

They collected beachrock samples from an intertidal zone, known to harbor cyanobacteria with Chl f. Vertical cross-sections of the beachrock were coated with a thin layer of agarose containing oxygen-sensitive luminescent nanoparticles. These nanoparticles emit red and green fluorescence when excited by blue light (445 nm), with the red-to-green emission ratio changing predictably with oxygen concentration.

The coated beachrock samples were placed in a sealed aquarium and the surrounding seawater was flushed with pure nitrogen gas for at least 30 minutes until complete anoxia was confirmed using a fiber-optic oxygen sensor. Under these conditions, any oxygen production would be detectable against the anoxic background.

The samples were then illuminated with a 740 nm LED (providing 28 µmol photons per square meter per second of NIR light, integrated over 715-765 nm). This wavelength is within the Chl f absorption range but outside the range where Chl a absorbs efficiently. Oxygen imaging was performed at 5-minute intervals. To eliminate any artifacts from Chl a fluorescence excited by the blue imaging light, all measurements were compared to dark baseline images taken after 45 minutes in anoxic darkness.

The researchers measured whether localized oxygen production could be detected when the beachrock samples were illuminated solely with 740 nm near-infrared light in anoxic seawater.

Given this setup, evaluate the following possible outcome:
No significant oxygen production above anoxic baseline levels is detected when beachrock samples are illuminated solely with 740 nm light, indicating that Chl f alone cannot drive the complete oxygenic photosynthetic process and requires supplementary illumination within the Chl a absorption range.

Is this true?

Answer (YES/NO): NO